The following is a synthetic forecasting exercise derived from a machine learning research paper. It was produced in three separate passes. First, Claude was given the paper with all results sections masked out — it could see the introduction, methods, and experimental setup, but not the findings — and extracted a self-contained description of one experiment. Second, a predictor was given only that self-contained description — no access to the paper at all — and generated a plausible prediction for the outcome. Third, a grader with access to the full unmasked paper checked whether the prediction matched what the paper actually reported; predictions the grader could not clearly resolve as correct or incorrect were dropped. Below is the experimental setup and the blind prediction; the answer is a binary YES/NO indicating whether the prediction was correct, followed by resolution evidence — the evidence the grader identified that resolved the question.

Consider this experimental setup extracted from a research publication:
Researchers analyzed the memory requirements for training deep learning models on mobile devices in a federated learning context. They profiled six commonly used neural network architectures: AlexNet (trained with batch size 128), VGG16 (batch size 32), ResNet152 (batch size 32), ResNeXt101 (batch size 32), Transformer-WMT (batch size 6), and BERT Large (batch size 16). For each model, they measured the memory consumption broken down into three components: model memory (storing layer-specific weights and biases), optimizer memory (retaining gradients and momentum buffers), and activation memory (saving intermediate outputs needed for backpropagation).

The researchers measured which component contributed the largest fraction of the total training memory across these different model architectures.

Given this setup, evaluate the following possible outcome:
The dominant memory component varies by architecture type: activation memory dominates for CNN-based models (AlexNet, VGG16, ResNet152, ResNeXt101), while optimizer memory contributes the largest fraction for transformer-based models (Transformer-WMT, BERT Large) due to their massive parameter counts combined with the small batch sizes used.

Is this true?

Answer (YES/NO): NO